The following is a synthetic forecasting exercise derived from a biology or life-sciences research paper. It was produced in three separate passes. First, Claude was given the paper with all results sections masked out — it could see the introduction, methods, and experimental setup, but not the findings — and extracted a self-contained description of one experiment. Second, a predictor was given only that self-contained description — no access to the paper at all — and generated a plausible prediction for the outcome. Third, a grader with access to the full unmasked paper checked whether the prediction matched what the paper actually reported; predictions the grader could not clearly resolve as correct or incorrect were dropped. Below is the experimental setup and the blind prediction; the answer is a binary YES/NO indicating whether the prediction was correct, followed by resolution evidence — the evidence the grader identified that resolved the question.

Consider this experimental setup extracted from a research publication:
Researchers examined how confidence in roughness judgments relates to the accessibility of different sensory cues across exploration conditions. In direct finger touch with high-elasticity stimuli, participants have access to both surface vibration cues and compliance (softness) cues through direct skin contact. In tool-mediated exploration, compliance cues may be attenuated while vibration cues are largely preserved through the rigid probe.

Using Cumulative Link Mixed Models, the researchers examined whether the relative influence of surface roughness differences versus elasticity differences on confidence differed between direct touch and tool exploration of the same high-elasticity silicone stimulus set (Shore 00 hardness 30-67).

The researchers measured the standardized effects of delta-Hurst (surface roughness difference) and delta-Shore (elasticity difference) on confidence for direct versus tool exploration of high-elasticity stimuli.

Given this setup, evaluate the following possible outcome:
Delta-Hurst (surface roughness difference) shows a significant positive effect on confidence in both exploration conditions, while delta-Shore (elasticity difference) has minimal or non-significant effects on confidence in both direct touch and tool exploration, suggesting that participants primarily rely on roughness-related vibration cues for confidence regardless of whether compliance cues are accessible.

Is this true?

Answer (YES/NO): NO